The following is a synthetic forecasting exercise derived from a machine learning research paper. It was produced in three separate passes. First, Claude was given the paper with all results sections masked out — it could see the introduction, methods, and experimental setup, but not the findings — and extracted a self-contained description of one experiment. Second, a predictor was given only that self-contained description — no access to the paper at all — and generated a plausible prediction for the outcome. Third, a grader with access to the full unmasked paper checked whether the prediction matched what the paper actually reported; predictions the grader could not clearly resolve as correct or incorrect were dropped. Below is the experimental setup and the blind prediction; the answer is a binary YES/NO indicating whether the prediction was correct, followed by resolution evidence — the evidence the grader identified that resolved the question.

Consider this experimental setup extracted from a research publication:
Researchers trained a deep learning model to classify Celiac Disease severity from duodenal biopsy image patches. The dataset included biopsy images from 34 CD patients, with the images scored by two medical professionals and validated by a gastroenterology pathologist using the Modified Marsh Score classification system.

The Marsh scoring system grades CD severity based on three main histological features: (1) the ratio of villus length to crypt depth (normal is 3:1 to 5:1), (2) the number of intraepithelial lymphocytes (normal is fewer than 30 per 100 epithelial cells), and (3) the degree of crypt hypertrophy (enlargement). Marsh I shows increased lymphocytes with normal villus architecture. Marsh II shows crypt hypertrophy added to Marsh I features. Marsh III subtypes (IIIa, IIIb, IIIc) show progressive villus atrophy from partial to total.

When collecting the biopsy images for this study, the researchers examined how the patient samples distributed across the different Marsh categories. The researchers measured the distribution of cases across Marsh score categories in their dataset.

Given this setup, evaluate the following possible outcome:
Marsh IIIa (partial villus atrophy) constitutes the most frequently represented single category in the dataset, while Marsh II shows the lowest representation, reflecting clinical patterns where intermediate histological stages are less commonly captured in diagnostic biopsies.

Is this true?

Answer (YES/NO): NO